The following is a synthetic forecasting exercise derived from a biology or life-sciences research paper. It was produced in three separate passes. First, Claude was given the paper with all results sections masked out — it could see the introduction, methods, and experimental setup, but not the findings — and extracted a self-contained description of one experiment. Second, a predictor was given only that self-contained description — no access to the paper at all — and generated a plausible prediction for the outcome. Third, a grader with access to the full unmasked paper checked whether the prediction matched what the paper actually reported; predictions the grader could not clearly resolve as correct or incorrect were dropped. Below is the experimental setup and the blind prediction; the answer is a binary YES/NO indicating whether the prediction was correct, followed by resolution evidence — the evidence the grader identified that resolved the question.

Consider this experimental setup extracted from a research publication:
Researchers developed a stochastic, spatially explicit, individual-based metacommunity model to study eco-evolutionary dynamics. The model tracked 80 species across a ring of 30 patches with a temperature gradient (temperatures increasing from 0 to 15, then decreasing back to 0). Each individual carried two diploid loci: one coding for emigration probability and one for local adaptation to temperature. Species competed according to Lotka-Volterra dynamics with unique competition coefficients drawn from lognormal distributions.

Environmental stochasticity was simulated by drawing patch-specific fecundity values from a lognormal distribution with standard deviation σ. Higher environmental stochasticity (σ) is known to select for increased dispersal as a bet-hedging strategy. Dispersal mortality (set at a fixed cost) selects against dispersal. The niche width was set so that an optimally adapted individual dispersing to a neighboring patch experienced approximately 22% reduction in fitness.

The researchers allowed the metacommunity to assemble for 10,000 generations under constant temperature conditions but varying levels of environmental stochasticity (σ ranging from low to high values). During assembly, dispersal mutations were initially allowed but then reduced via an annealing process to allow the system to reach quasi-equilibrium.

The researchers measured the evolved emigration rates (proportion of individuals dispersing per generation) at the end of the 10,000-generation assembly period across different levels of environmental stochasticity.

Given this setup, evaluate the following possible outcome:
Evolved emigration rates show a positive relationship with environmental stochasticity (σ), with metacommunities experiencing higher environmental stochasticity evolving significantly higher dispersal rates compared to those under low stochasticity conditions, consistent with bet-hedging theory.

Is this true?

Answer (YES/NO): YES